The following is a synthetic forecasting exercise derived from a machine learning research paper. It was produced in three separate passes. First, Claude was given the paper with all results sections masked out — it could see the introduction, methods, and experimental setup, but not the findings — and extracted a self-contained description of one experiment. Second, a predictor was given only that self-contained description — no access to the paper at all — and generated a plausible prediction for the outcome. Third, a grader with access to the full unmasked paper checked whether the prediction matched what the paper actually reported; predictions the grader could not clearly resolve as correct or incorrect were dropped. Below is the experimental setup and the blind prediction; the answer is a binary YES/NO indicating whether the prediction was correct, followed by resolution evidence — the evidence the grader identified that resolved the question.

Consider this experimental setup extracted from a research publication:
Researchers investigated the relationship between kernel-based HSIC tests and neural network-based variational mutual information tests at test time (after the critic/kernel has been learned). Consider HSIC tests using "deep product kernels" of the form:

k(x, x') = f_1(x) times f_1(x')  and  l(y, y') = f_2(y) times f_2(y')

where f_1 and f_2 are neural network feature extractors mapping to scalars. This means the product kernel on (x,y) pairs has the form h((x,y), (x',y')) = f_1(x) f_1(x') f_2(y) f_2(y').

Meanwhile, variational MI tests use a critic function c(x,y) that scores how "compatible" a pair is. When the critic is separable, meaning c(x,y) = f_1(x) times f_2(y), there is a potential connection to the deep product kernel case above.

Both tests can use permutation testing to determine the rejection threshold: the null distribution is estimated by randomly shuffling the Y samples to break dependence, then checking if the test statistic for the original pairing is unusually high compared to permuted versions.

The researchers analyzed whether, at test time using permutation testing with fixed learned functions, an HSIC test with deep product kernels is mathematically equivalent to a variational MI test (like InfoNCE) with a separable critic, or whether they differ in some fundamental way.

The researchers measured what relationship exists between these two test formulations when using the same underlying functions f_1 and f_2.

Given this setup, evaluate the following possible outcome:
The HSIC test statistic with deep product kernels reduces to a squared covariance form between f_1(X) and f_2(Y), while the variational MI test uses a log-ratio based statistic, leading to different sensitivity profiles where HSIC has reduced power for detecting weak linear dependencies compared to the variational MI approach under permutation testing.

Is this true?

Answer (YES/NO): NO